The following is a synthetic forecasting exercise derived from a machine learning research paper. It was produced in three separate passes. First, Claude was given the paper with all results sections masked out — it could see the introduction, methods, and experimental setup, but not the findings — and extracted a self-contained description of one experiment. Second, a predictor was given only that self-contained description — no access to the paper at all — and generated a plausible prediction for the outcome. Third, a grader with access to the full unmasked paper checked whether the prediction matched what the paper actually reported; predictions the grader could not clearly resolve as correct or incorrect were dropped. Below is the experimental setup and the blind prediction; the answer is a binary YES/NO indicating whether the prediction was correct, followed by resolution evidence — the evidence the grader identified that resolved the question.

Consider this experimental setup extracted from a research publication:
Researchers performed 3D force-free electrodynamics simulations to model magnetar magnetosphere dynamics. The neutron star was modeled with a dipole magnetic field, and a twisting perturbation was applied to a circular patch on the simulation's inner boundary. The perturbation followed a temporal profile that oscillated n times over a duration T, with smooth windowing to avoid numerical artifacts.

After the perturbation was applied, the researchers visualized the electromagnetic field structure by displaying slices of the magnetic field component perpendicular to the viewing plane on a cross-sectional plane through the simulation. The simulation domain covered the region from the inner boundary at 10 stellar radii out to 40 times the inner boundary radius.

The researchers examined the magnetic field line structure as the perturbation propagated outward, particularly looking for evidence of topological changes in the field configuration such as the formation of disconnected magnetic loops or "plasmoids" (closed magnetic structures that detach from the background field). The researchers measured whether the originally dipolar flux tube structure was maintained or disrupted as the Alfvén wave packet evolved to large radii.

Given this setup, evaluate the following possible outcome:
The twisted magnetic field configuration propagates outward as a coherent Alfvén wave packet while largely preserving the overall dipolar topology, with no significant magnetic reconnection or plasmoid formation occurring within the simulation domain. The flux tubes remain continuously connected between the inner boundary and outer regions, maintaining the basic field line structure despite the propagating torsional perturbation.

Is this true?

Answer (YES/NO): NO